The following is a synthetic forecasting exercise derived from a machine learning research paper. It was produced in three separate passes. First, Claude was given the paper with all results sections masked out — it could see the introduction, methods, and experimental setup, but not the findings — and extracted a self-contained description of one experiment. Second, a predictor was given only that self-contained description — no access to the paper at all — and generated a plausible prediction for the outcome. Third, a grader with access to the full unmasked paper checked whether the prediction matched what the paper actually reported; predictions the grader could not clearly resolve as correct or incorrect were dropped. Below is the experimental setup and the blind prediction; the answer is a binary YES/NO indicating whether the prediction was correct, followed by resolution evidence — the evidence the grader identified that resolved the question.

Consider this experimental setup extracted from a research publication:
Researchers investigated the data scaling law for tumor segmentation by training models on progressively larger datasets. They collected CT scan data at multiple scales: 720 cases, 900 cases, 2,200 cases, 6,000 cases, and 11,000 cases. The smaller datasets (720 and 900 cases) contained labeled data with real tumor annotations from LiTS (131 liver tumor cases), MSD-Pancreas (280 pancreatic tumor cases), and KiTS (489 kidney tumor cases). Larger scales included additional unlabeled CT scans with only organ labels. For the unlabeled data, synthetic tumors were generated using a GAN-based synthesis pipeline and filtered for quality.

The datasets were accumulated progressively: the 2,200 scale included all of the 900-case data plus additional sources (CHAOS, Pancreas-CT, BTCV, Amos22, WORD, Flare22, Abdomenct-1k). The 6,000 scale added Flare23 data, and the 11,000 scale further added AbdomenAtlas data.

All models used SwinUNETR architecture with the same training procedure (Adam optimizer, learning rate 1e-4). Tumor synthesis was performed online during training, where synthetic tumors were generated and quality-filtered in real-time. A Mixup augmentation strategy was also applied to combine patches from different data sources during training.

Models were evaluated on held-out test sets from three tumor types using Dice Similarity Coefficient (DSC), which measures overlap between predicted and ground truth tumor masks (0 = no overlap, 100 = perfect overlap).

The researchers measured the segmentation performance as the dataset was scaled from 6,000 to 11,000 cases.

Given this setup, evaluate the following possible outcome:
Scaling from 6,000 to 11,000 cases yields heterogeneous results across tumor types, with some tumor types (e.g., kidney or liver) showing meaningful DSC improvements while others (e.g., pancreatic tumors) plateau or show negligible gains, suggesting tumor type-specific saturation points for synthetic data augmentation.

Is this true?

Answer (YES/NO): NO